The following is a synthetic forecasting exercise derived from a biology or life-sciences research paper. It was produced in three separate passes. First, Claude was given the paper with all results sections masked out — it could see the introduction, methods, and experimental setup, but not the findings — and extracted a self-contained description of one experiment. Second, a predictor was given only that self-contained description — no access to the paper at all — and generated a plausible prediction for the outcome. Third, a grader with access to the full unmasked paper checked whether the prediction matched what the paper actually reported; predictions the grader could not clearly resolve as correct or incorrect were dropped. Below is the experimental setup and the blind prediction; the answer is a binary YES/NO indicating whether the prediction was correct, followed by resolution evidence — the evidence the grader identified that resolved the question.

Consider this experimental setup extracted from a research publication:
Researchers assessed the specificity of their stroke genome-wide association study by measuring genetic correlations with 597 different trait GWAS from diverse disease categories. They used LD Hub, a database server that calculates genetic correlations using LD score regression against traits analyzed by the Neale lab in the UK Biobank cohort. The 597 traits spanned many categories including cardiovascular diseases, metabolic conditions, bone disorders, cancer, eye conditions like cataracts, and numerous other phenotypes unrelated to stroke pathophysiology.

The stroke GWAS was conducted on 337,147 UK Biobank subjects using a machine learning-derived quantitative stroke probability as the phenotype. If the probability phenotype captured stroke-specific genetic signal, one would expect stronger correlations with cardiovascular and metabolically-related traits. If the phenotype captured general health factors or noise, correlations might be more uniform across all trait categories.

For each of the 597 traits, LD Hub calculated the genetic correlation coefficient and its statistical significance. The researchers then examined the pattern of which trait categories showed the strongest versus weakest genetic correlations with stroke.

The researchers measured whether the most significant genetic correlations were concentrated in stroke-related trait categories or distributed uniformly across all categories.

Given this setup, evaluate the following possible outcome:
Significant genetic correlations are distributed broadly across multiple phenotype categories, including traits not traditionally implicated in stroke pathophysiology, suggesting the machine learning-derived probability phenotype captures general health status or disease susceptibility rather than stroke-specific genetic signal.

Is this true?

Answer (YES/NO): NO